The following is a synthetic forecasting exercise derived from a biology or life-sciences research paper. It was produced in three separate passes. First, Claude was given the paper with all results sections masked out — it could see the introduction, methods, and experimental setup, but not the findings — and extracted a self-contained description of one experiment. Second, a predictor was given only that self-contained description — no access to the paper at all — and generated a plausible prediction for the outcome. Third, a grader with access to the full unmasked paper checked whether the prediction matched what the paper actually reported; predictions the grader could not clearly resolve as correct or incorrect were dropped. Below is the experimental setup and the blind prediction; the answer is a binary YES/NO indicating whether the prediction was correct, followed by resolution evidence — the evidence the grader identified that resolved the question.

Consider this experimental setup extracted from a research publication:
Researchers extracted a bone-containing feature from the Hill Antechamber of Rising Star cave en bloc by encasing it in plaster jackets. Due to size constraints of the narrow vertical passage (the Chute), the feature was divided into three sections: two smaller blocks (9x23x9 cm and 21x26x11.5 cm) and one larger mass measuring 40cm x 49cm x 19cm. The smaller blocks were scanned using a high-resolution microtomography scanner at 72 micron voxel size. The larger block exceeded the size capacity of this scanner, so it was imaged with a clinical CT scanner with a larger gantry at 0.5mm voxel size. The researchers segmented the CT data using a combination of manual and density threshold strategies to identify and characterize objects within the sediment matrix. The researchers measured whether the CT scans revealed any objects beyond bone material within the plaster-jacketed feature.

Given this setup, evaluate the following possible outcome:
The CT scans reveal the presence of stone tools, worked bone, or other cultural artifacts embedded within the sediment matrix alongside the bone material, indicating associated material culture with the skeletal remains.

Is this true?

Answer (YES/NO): YES